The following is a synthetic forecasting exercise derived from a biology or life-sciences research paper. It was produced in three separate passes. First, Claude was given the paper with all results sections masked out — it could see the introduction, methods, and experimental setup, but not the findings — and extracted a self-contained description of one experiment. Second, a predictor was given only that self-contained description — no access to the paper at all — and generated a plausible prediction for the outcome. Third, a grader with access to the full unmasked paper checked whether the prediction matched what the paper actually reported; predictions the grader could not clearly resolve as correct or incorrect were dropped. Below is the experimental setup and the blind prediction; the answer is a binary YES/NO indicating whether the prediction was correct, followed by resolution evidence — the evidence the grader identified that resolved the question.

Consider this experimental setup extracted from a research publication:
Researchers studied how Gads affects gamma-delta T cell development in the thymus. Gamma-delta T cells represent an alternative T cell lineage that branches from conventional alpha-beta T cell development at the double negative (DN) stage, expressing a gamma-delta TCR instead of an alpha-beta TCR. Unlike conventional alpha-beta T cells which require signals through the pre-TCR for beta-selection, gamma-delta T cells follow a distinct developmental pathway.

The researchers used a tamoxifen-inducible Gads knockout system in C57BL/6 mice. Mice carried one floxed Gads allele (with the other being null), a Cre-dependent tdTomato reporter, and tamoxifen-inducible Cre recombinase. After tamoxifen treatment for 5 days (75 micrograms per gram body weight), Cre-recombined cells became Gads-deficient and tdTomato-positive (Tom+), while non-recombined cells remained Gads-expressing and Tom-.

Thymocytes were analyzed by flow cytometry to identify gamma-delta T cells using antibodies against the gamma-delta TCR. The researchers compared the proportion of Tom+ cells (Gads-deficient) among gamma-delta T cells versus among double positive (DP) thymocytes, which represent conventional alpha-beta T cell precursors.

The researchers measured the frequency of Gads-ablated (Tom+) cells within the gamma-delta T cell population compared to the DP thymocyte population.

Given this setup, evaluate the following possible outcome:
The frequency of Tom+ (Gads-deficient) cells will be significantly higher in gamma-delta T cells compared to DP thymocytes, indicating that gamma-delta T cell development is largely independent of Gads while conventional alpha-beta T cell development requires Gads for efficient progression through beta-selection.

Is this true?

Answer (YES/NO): YES